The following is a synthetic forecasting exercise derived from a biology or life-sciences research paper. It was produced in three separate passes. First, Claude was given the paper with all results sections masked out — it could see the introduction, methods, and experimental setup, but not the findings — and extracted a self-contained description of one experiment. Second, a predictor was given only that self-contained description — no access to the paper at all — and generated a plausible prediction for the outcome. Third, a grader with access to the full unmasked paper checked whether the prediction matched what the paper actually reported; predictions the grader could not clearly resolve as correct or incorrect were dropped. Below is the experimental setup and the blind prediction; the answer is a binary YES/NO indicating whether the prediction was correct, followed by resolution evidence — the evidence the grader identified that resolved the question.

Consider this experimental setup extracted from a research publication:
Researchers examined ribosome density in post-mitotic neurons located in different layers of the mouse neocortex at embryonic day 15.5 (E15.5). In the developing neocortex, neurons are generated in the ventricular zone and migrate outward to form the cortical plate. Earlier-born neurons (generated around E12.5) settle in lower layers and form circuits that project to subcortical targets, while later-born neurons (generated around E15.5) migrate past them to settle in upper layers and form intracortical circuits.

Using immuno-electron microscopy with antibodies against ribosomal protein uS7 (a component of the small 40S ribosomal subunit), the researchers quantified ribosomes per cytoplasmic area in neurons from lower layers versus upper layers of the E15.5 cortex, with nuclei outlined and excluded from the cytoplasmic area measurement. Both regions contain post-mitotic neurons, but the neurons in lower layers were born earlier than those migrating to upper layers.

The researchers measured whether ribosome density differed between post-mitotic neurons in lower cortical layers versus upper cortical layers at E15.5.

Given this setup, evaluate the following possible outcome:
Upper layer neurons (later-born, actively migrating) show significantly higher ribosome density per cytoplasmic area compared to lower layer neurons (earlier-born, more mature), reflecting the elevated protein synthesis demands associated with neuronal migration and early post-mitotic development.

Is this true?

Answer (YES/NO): NO